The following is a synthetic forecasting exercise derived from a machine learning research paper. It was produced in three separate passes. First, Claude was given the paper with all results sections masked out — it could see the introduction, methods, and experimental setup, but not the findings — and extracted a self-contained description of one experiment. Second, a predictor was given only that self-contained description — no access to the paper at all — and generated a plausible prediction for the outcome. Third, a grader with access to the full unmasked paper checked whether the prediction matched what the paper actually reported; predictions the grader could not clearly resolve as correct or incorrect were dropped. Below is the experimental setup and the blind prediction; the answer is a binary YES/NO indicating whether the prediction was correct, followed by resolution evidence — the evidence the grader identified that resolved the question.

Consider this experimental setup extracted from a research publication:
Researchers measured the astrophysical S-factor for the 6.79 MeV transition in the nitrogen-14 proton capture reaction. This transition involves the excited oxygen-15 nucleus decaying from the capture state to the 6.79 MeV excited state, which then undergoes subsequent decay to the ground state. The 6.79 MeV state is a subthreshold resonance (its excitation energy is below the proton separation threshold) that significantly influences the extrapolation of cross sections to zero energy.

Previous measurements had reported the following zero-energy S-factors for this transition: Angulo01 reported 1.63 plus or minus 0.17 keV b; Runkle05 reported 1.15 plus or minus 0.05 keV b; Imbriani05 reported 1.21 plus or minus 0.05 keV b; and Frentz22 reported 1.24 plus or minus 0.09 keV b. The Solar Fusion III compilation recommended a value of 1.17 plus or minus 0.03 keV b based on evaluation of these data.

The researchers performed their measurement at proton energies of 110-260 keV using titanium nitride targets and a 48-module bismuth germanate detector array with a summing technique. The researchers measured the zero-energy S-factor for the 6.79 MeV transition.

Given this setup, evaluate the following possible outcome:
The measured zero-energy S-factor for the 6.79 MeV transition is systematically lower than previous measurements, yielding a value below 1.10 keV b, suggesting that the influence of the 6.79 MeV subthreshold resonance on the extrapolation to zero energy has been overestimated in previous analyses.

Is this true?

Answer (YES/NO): NO